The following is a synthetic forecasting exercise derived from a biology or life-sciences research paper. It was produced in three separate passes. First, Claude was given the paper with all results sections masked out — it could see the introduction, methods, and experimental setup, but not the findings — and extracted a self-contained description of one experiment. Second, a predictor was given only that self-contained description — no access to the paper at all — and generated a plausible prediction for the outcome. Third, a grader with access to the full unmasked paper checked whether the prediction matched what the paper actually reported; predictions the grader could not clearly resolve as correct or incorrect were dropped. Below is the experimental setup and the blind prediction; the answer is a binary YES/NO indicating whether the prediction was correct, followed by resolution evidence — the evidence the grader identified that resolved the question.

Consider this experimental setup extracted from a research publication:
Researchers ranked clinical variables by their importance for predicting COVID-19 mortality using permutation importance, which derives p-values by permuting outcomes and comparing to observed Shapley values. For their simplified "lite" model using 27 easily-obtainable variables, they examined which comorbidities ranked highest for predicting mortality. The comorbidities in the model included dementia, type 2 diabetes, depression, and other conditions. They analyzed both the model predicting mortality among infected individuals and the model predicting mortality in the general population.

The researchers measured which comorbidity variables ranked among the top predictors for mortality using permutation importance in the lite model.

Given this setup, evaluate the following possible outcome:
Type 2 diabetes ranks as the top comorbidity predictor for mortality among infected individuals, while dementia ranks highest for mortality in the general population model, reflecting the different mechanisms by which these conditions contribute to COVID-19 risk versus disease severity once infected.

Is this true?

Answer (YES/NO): NO